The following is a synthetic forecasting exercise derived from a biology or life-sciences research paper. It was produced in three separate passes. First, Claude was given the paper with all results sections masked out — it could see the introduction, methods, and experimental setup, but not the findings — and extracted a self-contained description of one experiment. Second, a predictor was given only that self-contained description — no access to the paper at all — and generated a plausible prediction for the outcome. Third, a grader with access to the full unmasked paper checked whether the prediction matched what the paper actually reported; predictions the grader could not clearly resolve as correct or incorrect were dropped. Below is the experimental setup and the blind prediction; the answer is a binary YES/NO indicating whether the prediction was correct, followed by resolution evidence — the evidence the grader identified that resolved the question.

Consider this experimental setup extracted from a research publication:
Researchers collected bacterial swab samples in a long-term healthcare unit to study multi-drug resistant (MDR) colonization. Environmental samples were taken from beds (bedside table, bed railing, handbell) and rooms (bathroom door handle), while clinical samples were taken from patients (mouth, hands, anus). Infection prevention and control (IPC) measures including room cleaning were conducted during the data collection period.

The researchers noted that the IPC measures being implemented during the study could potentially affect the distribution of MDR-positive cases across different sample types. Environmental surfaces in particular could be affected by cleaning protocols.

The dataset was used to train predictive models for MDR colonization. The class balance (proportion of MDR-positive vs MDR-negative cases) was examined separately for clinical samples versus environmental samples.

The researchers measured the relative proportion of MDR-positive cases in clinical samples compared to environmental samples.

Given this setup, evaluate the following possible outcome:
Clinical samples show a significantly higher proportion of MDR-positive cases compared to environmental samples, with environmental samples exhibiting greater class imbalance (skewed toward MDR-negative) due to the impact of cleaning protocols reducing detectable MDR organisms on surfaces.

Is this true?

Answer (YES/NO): YES